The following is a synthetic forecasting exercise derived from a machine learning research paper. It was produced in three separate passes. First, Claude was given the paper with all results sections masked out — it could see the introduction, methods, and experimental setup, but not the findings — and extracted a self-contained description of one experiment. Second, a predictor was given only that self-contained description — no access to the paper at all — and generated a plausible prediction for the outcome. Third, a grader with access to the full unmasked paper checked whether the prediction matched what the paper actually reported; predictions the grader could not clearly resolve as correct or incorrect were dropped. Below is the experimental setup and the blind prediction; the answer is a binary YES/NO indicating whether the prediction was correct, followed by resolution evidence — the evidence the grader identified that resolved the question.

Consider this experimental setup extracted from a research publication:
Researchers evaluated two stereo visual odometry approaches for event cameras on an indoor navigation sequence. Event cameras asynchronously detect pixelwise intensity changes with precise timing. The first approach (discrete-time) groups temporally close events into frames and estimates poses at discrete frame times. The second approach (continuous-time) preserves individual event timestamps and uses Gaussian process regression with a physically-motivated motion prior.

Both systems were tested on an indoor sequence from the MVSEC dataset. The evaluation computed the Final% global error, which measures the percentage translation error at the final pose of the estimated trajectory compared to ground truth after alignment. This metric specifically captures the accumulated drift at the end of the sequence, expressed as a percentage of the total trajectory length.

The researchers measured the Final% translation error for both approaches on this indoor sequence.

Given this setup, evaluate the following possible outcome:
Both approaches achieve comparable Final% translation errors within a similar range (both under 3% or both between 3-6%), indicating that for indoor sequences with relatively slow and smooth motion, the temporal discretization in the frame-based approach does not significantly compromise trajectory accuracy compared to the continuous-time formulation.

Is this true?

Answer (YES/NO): NO